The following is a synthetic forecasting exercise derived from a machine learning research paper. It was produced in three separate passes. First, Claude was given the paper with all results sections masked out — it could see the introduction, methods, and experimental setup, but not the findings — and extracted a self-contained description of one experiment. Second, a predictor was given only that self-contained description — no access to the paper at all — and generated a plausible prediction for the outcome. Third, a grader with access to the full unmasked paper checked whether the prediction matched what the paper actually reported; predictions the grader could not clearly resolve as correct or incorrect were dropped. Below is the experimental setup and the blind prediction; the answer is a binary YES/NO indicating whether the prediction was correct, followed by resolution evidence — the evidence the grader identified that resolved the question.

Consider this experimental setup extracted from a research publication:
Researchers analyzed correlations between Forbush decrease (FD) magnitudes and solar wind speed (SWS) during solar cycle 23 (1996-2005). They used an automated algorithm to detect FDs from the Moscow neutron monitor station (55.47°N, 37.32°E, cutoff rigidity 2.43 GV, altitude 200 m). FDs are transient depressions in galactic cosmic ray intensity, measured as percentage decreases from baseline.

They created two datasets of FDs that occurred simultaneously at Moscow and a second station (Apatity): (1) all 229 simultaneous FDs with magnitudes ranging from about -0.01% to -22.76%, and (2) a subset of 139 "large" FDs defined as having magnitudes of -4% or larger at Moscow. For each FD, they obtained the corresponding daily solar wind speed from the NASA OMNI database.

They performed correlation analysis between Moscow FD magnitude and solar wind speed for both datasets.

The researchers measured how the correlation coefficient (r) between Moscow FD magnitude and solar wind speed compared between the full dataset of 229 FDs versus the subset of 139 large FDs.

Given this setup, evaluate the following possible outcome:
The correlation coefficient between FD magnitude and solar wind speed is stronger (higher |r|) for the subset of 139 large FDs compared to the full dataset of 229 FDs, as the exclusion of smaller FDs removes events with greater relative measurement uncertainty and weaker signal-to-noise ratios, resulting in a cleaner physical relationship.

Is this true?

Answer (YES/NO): YES